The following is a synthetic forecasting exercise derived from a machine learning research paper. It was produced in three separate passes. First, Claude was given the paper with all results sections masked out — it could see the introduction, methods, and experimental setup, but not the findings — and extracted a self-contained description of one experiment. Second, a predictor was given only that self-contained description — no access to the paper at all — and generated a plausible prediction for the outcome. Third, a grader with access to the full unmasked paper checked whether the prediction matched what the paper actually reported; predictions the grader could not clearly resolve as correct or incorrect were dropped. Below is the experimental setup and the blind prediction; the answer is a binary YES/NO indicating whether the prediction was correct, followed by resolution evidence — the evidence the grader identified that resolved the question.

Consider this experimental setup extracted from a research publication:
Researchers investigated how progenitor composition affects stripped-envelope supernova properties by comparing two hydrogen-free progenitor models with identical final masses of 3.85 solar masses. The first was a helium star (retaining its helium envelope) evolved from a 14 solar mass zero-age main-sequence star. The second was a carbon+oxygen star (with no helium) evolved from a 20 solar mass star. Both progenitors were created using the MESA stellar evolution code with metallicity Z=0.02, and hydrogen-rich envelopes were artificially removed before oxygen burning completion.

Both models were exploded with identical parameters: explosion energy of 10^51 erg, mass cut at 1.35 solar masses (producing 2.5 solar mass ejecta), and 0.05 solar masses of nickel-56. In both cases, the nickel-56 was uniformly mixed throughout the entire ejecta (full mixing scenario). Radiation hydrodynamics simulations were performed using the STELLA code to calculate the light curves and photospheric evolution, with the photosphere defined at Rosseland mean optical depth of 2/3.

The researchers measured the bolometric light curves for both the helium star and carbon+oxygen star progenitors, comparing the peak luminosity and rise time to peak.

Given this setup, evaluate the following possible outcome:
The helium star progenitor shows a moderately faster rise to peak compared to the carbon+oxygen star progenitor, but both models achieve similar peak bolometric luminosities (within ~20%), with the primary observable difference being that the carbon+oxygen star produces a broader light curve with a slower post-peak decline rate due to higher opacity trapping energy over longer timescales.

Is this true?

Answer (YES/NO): NO